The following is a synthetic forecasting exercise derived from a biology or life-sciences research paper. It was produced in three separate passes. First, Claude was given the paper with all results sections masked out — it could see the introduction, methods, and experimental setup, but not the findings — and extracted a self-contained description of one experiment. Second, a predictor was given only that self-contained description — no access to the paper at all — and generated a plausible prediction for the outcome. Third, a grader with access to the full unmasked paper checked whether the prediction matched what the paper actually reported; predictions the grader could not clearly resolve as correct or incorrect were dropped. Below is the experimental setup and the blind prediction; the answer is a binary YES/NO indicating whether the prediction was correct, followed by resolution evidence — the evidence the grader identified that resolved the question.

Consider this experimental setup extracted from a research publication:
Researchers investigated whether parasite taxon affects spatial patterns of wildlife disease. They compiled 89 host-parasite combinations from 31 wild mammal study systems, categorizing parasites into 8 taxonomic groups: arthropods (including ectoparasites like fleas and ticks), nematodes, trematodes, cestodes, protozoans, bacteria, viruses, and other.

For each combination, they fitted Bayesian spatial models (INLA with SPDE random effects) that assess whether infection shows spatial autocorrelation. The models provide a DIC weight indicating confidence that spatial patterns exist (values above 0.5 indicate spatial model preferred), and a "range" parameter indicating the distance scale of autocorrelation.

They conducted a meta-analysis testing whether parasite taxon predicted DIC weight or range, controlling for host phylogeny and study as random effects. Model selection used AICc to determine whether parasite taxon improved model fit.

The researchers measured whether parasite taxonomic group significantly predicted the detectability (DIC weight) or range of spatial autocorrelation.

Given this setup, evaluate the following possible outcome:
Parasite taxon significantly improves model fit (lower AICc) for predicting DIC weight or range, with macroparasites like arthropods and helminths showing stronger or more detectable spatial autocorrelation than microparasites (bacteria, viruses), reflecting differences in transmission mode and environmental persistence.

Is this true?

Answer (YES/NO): NO